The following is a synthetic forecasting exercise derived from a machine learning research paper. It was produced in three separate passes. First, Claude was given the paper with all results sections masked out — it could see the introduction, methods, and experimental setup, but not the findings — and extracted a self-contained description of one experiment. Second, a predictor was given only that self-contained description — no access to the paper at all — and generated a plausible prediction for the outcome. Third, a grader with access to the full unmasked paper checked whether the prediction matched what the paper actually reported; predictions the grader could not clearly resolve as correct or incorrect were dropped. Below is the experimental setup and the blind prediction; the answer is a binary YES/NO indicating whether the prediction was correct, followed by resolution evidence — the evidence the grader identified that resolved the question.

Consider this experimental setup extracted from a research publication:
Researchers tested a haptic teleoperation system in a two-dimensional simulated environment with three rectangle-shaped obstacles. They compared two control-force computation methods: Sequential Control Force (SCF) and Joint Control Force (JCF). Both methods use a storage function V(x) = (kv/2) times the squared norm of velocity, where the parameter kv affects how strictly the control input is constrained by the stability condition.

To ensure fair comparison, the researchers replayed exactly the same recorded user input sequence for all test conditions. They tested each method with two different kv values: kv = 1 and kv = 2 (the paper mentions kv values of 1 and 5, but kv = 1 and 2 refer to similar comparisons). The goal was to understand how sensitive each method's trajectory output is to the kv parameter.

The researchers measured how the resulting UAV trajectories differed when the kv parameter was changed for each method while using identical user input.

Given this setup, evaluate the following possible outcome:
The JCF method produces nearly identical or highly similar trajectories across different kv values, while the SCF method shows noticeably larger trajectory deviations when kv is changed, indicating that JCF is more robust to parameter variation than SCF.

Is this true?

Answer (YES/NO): NO